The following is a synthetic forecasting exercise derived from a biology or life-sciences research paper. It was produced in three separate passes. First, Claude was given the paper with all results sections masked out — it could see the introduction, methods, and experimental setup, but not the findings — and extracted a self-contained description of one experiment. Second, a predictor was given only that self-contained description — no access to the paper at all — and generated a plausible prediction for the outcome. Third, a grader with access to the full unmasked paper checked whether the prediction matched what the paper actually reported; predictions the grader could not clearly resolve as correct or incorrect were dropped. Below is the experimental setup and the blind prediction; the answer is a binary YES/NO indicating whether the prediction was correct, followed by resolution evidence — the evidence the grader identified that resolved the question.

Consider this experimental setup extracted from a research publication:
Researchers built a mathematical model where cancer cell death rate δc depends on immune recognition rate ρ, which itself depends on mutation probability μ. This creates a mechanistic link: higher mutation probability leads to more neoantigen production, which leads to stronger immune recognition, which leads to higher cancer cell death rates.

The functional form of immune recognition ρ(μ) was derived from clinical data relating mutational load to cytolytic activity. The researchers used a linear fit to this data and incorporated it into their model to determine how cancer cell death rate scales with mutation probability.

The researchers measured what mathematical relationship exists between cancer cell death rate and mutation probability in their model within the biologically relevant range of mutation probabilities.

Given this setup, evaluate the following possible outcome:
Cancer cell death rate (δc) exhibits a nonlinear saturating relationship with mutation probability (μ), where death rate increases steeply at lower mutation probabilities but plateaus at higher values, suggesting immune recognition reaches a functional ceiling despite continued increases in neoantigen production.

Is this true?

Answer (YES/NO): NO